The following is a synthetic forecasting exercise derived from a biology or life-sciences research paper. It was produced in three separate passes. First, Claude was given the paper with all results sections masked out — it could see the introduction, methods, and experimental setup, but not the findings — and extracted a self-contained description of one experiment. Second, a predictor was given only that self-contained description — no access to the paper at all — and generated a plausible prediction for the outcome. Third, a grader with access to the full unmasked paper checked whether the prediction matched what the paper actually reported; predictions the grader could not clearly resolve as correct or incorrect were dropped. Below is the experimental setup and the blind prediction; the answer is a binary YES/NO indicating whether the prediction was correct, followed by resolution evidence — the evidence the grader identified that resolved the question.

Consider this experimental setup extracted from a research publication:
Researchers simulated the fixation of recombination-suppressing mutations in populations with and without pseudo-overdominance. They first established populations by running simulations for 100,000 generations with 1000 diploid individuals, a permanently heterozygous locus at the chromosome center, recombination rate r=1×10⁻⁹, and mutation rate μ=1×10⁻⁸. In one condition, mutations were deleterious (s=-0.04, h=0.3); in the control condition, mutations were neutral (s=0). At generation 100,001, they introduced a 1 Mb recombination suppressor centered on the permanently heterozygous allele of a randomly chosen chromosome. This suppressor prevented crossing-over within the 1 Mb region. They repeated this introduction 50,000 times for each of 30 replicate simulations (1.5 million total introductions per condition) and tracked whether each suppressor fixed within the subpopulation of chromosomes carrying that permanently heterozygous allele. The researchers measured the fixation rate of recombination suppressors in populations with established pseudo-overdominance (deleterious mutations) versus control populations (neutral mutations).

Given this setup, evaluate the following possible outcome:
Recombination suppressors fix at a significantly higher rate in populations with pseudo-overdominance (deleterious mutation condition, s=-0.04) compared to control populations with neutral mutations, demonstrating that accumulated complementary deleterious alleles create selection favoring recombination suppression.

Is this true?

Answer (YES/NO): YES